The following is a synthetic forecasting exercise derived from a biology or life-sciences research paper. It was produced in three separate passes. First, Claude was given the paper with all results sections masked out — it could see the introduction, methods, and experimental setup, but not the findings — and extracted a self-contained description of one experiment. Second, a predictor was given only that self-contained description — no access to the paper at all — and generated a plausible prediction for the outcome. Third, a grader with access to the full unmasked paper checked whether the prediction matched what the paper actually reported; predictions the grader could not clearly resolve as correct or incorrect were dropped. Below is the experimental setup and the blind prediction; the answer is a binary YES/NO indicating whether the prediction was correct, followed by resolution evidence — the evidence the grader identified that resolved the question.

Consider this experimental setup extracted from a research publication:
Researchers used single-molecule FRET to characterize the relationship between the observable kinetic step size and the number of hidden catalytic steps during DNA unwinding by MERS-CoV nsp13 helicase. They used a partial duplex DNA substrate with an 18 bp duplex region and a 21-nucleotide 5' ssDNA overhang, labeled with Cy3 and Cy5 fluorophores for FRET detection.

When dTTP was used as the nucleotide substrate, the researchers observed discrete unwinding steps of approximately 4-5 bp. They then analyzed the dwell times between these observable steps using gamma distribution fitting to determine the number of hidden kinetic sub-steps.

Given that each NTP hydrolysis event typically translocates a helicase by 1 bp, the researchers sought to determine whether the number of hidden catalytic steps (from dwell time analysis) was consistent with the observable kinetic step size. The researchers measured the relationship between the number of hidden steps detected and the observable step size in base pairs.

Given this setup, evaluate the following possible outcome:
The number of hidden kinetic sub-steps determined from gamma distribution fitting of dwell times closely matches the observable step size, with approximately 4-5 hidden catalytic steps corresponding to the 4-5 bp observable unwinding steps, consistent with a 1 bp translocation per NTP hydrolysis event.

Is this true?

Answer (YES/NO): NO